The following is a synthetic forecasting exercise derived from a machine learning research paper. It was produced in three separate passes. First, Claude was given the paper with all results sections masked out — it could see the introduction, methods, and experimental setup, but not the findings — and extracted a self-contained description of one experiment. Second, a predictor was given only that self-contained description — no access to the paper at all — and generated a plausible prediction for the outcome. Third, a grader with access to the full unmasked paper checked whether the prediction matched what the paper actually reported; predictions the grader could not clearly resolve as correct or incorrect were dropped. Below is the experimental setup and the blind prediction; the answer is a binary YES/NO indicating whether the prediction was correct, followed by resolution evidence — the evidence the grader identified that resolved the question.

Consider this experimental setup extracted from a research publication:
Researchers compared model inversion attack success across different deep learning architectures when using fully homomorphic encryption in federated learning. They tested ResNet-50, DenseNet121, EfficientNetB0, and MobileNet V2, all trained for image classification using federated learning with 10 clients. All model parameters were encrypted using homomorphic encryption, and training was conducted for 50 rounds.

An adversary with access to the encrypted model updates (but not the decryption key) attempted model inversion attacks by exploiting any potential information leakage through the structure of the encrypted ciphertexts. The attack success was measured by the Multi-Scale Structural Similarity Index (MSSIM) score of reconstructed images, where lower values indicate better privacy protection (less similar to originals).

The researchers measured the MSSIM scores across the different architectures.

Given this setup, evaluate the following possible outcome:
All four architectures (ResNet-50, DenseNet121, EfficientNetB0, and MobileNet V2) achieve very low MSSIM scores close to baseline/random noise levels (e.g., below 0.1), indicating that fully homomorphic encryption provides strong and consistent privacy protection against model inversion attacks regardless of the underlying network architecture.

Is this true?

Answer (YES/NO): NO